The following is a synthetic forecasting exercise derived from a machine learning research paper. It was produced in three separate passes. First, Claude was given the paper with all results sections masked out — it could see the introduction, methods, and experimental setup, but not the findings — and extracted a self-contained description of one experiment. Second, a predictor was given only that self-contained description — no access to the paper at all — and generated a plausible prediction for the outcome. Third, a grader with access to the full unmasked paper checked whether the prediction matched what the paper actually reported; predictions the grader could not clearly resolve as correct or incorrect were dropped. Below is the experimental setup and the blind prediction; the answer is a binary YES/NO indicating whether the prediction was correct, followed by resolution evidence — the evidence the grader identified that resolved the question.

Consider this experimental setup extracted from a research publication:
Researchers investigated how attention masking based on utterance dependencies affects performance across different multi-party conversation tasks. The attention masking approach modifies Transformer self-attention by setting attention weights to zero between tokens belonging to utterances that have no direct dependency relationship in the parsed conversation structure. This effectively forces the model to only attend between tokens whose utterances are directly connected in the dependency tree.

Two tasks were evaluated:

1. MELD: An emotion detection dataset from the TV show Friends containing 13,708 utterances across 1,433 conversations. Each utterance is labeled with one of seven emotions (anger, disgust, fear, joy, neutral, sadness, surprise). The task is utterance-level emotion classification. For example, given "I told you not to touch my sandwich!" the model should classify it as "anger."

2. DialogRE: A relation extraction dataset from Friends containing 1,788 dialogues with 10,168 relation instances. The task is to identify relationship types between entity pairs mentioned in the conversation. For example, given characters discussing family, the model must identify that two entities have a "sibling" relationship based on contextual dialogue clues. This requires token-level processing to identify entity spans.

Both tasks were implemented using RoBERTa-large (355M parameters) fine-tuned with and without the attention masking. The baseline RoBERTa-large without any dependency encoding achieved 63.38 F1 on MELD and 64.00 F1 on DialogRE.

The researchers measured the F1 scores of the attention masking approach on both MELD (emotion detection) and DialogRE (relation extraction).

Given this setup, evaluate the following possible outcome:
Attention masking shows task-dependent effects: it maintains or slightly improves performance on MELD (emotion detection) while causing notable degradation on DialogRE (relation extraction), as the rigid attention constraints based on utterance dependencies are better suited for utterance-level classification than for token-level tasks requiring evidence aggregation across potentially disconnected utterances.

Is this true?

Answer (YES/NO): YES